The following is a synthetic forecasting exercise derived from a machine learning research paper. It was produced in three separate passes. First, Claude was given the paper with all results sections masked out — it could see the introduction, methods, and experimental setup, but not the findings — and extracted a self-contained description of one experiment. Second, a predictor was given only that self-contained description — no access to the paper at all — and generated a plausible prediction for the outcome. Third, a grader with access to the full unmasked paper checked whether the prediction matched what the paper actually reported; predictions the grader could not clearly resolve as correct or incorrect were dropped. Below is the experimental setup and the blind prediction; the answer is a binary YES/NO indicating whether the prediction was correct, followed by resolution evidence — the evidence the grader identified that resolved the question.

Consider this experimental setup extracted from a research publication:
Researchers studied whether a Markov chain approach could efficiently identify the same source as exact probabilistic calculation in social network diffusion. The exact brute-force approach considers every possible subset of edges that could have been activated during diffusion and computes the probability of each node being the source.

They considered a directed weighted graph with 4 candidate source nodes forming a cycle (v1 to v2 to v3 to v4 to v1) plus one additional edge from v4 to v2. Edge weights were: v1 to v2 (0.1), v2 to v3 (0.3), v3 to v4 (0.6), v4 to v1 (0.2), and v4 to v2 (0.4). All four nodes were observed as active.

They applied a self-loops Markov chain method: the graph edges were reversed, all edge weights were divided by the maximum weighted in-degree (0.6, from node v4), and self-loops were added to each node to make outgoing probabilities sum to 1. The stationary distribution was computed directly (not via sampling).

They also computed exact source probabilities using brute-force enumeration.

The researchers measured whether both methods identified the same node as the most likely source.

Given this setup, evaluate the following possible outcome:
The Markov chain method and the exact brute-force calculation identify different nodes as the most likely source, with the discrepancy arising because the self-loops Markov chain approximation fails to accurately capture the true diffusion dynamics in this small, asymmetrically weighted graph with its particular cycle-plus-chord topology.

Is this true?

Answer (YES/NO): NO